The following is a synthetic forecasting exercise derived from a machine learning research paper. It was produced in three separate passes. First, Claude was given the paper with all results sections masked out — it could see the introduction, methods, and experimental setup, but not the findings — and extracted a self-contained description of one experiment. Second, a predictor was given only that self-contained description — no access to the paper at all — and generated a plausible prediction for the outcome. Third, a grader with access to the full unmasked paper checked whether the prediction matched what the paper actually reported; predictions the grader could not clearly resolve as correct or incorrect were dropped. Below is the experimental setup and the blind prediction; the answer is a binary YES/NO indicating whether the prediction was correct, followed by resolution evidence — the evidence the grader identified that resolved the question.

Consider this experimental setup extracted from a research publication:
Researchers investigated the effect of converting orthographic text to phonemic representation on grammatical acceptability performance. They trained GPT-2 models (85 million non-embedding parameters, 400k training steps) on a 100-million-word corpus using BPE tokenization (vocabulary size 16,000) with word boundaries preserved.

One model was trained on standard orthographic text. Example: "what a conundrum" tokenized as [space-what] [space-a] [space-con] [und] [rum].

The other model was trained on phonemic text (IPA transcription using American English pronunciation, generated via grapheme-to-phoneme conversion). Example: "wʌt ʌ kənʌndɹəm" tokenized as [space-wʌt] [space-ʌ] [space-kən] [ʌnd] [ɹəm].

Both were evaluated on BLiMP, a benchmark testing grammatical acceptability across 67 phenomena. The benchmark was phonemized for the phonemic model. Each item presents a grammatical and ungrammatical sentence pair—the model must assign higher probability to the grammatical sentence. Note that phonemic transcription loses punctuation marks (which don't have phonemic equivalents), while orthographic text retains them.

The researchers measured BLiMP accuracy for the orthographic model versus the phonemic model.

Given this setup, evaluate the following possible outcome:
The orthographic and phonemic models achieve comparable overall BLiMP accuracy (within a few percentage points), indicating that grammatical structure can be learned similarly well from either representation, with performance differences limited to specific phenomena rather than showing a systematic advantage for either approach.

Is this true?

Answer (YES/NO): YES